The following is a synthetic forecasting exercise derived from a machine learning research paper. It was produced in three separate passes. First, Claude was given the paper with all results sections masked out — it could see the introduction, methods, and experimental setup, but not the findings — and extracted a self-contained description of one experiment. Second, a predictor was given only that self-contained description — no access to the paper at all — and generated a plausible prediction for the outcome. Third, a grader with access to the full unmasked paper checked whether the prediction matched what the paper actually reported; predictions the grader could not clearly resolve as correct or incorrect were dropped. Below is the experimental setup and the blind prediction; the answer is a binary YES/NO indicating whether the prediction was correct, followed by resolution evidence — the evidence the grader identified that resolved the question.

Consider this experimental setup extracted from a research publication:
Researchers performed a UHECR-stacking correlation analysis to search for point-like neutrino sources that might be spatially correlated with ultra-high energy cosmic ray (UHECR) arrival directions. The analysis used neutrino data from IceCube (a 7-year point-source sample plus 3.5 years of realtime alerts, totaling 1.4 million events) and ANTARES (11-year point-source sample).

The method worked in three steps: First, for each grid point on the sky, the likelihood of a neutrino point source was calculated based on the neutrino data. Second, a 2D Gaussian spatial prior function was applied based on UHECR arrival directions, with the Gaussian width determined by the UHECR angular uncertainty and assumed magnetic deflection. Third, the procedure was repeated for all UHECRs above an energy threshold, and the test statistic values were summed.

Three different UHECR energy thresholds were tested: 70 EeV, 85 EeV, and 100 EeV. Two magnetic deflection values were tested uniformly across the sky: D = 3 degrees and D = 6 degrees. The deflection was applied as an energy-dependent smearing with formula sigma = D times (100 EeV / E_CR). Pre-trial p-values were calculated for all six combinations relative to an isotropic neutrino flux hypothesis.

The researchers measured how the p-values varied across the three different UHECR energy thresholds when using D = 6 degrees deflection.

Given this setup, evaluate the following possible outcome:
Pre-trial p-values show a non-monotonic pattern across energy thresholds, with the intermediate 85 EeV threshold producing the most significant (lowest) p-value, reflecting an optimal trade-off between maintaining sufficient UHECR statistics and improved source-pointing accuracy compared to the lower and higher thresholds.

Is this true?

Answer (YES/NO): YES